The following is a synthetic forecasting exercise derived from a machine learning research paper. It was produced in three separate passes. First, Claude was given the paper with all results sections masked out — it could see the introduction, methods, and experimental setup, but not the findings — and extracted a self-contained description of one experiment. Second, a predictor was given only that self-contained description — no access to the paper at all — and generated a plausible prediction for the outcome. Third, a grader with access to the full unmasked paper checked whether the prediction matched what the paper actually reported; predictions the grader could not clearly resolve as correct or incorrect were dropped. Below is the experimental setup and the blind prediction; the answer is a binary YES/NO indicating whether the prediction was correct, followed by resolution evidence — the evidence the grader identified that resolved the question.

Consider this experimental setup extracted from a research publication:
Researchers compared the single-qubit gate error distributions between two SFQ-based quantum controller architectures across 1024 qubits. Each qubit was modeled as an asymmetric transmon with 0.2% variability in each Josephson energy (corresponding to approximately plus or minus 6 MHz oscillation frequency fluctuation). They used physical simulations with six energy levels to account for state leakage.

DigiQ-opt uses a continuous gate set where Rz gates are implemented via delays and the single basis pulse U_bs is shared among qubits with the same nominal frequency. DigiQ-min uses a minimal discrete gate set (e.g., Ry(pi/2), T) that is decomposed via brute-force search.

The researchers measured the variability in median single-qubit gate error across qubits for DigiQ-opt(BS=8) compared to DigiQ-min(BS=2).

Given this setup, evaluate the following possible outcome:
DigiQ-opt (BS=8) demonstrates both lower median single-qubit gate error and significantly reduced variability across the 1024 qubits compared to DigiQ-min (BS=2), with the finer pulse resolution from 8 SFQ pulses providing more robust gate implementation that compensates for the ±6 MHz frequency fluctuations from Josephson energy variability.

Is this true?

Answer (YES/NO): NO